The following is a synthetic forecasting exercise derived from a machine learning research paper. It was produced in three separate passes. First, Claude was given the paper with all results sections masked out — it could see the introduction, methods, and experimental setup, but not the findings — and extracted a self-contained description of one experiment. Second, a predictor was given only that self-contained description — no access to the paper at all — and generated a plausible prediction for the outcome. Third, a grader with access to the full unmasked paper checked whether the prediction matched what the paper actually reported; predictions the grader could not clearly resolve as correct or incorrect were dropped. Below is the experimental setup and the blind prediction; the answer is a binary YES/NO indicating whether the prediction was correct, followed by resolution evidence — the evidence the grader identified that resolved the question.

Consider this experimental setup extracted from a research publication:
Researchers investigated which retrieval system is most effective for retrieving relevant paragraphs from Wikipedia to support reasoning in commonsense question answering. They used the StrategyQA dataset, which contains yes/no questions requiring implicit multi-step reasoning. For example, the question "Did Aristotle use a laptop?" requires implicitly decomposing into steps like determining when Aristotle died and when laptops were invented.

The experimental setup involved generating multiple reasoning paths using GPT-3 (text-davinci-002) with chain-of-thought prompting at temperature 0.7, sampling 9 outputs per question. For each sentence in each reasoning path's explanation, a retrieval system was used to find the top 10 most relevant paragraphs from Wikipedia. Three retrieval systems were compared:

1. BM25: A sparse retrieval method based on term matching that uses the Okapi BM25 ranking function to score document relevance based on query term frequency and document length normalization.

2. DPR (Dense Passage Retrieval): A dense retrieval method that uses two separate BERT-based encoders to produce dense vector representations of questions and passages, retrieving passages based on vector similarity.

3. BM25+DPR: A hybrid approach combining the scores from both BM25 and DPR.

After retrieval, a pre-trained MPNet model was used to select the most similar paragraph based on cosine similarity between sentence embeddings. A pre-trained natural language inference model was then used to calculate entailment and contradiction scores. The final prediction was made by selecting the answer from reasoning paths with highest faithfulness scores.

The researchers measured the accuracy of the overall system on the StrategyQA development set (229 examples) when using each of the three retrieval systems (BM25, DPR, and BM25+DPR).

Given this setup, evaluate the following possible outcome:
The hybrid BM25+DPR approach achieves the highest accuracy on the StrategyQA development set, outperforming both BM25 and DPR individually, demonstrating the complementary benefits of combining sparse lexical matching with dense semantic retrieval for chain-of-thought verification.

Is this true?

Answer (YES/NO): NO